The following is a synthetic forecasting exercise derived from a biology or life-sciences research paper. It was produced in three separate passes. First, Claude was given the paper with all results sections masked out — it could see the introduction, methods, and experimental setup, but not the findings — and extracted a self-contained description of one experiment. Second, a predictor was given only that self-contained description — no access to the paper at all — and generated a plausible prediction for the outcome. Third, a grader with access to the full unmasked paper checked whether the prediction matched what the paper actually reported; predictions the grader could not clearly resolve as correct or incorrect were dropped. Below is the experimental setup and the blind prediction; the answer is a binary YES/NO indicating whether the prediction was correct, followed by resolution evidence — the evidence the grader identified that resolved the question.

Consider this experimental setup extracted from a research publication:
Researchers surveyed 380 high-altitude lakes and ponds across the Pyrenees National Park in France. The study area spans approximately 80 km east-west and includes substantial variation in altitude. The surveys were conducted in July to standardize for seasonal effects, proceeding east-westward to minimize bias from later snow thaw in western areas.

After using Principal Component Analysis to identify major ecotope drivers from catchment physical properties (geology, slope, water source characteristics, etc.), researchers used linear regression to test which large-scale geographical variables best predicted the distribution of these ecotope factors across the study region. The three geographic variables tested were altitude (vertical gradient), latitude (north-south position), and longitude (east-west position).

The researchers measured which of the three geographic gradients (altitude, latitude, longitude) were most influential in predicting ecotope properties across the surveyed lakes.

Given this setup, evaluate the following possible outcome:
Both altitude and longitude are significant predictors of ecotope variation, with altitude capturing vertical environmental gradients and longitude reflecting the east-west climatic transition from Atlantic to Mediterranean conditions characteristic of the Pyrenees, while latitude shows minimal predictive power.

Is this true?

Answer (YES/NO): NO